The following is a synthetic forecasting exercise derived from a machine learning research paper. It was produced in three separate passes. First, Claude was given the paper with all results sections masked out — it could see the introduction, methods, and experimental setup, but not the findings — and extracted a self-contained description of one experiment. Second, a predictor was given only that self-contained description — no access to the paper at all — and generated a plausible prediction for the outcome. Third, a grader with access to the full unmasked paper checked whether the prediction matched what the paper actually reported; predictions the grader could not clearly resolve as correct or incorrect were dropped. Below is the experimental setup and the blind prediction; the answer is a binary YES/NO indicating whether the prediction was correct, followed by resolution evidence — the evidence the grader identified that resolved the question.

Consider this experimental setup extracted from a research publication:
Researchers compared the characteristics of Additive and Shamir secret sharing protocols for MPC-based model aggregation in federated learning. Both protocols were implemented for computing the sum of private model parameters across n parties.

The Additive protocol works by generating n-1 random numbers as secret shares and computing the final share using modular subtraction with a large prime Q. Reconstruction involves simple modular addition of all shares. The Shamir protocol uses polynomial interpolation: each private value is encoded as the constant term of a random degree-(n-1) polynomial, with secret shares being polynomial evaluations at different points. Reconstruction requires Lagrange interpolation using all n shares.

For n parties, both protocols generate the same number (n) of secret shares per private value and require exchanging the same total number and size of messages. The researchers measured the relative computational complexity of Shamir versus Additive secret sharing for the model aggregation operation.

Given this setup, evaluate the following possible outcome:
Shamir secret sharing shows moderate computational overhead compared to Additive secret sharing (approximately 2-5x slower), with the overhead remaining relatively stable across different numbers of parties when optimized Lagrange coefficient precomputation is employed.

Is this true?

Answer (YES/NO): NO